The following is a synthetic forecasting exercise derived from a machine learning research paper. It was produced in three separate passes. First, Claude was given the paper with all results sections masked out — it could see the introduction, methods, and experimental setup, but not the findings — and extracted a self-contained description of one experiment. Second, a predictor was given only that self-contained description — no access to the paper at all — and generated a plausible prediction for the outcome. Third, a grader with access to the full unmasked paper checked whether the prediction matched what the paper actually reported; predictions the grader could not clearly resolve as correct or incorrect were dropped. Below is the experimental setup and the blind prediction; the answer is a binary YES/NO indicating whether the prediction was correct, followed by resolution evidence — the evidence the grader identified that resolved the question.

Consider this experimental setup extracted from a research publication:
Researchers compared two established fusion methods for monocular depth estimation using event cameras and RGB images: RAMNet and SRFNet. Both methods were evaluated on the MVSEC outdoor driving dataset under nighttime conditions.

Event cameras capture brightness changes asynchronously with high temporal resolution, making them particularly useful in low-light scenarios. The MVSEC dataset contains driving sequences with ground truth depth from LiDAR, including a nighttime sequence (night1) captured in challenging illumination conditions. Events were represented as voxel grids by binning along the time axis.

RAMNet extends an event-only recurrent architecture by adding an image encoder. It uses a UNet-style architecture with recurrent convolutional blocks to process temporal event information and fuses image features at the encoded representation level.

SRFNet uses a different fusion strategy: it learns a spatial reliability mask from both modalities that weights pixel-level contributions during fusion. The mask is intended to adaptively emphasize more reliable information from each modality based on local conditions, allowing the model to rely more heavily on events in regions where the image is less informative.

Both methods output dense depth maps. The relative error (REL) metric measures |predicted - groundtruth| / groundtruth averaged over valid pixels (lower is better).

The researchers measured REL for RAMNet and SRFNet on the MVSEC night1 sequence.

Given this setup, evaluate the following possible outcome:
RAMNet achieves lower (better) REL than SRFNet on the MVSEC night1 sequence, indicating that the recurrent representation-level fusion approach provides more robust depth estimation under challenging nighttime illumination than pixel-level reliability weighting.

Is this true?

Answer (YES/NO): NO